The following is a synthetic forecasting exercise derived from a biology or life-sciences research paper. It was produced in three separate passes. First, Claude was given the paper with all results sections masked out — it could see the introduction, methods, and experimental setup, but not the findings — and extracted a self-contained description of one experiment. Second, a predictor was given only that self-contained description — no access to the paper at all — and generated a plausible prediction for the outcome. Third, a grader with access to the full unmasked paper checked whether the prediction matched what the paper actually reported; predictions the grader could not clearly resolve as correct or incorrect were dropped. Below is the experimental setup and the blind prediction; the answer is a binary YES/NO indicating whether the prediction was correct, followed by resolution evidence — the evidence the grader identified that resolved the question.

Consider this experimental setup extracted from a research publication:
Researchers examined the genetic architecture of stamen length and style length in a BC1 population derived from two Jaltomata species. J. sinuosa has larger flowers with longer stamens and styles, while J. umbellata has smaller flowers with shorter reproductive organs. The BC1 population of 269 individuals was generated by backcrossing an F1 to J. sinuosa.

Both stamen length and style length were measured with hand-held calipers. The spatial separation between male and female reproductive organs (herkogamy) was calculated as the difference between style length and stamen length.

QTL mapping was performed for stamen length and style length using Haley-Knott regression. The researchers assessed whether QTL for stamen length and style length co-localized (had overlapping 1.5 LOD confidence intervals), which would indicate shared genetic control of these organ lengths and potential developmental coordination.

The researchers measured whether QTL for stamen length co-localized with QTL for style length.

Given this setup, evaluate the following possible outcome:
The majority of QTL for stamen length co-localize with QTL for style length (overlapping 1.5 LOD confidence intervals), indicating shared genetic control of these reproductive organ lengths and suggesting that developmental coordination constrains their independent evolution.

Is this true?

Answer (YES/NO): NO